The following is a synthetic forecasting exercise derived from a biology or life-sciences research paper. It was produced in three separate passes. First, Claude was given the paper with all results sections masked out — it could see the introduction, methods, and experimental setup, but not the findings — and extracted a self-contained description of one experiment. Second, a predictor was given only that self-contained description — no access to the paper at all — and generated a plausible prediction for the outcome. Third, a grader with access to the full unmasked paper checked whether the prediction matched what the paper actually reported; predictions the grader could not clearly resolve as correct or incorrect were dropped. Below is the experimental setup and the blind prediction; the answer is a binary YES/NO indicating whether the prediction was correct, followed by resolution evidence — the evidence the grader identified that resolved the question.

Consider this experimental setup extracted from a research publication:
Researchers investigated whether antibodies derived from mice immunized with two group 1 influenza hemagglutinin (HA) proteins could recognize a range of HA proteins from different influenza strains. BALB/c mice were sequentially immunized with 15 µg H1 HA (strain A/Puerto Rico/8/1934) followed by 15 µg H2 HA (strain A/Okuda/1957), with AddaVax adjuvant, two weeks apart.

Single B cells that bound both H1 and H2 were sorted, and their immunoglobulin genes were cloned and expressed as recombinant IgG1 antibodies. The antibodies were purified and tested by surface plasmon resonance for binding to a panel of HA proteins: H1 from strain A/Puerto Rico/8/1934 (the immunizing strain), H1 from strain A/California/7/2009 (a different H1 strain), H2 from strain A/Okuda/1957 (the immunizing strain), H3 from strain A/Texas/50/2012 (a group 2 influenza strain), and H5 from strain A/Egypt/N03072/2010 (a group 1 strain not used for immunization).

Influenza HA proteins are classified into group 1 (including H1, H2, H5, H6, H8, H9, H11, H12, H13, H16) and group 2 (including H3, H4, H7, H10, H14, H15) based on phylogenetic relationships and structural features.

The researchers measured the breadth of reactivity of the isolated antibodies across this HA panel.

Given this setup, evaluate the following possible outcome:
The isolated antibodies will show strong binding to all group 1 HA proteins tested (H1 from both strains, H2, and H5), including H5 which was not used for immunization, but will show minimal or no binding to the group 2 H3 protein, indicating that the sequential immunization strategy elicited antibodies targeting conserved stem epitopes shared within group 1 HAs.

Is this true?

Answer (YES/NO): NO